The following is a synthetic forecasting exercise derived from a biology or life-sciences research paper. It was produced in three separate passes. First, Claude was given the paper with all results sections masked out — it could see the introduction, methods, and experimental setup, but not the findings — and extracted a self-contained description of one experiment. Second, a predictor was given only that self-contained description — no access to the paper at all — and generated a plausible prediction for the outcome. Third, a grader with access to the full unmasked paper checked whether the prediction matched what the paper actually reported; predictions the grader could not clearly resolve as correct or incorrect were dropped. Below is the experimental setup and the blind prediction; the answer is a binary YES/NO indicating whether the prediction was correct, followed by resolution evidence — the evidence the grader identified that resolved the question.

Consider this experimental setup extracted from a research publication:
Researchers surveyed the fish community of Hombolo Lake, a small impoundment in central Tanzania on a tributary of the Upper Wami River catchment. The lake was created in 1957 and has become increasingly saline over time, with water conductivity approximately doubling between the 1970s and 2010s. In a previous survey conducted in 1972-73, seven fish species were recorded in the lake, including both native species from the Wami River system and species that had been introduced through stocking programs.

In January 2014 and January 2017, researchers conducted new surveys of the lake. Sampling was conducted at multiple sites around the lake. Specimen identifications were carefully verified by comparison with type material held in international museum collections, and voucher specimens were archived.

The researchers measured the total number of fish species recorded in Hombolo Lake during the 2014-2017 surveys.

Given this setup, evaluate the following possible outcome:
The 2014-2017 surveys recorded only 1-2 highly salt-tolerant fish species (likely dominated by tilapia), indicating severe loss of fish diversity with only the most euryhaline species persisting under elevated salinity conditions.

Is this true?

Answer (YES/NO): NO